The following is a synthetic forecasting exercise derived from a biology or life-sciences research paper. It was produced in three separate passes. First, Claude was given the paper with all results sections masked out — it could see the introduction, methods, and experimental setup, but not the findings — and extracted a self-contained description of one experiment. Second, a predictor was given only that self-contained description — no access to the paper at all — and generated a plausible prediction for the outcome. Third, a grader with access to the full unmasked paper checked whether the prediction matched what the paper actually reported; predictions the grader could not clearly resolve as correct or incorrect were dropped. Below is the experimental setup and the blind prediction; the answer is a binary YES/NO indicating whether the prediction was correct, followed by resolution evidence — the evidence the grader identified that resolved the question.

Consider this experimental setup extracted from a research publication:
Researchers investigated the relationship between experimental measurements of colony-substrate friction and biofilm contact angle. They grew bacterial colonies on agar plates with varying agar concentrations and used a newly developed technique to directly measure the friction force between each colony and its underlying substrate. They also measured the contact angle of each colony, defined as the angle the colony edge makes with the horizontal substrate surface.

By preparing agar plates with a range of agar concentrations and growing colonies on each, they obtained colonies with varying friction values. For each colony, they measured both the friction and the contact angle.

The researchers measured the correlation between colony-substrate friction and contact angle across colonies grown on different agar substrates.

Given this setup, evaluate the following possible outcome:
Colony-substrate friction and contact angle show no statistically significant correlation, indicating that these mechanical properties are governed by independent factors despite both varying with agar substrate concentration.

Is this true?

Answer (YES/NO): NO